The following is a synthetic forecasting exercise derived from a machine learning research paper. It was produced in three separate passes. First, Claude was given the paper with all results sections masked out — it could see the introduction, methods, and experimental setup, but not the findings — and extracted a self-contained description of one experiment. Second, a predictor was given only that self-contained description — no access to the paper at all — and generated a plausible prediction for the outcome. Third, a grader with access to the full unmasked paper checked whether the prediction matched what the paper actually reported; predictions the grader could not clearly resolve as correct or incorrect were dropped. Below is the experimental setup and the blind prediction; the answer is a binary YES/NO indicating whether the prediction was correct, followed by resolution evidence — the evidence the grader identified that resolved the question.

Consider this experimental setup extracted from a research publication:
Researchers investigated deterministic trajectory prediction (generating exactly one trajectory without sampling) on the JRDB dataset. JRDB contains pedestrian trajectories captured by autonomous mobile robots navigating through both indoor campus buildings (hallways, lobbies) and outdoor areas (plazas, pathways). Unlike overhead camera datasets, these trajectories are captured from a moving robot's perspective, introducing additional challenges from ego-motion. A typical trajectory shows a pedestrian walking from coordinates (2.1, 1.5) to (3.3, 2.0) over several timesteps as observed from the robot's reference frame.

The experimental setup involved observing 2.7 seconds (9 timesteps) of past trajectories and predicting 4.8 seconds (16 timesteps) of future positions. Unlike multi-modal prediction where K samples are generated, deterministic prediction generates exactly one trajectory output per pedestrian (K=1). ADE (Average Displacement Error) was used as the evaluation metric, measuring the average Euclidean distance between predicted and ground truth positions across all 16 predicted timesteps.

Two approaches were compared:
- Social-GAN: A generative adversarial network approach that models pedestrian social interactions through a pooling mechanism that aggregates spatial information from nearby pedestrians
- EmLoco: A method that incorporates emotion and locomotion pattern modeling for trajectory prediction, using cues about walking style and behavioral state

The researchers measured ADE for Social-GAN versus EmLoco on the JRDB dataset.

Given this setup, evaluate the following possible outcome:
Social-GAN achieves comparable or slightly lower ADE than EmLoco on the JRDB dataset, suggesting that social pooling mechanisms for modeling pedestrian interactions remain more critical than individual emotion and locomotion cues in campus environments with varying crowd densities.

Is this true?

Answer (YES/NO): NO